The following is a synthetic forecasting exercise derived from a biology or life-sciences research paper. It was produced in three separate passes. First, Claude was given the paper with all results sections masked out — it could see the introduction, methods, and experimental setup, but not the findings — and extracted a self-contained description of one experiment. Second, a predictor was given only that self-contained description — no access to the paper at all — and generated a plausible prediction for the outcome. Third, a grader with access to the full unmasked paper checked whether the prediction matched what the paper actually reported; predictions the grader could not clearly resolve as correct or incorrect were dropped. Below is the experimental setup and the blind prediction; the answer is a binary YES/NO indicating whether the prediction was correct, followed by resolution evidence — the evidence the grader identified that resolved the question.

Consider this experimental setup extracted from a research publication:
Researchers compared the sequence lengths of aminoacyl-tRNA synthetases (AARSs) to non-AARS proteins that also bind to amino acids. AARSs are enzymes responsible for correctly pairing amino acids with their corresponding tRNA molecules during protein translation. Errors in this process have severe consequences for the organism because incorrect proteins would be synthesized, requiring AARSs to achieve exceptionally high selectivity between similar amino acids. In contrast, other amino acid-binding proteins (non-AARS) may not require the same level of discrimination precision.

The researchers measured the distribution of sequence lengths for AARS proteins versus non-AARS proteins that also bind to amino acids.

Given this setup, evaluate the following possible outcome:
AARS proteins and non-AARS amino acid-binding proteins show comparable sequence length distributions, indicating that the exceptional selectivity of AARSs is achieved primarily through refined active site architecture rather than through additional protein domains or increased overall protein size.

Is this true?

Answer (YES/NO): NO